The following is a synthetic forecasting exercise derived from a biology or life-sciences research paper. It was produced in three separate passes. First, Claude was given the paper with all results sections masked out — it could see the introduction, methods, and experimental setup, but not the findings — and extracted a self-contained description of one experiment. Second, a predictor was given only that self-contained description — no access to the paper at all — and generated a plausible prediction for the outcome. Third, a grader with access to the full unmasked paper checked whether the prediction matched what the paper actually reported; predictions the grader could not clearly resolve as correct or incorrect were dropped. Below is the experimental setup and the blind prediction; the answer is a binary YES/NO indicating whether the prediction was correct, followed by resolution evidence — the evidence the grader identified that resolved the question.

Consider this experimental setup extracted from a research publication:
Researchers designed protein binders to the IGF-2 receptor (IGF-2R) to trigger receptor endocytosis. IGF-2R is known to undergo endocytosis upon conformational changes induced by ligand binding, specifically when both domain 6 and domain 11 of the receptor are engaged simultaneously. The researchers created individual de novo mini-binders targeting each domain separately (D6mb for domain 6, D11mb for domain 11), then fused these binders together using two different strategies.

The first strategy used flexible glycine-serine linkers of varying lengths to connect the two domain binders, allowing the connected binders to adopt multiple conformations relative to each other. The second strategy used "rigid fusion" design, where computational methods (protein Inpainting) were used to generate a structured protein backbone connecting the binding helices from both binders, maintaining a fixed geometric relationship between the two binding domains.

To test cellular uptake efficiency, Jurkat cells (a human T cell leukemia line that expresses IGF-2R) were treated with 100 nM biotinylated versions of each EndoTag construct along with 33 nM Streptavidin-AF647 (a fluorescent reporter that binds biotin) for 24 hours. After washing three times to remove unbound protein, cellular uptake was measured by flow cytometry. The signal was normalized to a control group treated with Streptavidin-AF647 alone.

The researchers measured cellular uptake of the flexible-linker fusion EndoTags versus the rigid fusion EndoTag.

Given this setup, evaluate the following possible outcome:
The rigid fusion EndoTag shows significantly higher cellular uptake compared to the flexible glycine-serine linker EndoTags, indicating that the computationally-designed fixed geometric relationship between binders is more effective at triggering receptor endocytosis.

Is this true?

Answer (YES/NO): NO